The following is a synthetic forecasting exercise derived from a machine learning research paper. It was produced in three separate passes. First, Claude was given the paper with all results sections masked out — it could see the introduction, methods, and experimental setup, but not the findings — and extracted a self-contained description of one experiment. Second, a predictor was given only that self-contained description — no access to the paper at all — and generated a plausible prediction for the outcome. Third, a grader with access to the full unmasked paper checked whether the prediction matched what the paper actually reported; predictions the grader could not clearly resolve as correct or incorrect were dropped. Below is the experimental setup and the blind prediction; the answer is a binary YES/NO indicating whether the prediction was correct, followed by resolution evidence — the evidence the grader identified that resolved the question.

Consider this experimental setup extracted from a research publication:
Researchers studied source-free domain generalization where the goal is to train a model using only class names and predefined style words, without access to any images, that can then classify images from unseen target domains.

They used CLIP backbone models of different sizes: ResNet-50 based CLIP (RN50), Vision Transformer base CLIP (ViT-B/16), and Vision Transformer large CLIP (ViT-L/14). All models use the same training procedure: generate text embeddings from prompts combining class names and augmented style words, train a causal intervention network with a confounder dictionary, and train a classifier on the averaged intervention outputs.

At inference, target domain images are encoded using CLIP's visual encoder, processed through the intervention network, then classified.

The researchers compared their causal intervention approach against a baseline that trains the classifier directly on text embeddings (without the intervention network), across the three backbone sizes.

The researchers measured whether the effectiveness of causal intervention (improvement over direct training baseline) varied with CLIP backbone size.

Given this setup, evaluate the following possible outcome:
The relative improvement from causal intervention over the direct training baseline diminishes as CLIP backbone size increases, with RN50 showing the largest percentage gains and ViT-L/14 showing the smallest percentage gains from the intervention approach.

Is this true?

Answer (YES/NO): YES